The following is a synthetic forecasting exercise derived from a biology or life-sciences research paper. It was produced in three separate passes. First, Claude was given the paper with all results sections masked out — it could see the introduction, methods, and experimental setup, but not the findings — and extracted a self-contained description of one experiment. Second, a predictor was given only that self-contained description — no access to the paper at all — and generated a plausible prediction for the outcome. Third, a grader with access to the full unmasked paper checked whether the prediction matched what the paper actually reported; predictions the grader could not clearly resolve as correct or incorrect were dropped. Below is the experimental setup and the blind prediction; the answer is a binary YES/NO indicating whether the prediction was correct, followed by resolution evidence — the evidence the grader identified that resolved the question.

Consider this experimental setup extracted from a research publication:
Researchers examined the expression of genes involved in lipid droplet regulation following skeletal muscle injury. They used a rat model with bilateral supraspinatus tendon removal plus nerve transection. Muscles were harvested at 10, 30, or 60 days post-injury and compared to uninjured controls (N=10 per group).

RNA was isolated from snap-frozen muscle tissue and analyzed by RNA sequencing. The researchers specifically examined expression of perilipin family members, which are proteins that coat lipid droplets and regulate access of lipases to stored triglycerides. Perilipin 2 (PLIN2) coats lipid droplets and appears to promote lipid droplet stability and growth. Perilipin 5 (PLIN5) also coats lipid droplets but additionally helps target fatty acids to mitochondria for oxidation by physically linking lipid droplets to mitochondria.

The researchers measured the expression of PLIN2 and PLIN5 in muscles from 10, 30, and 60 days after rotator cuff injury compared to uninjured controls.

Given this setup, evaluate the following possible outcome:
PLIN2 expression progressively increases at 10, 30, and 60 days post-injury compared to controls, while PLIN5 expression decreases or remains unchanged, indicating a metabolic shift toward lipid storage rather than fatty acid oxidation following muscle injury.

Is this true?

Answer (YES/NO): NO